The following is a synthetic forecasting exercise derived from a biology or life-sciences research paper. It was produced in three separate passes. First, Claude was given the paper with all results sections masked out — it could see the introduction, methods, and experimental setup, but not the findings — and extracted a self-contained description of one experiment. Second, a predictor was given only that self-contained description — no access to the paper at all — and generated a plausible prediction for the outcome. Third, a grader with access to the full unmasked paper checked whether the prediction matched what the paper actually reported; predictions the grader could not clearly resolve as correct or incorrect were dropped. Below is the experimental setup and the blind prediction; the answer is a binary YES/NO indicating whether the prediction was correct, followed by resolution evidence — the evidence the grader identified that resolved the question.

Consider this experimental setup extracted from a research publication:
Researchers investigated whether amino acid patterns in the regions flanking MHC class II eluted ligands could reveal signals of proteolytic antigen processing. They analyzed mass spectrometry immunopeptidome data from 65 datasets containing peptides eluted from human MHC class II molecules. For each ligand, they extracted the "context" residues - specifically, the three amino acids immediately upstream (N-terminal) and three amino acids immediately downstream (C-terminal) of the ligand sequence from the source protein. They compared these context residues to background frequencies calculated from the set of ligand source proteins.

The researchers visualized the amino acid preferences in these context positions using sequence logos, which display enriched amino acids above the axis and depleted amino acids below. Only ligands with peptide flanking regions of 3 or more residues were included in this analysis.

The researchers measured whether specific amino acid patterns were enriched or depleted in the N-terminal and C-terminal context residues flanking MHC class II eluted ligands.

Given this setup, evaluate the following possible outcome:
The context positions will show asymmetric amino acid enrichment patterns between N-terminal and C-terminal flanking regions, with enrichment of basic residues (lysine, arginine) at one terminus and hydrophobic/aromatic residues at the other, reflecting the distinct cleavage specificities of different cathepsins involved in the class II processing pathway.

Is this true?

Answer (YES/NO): NO